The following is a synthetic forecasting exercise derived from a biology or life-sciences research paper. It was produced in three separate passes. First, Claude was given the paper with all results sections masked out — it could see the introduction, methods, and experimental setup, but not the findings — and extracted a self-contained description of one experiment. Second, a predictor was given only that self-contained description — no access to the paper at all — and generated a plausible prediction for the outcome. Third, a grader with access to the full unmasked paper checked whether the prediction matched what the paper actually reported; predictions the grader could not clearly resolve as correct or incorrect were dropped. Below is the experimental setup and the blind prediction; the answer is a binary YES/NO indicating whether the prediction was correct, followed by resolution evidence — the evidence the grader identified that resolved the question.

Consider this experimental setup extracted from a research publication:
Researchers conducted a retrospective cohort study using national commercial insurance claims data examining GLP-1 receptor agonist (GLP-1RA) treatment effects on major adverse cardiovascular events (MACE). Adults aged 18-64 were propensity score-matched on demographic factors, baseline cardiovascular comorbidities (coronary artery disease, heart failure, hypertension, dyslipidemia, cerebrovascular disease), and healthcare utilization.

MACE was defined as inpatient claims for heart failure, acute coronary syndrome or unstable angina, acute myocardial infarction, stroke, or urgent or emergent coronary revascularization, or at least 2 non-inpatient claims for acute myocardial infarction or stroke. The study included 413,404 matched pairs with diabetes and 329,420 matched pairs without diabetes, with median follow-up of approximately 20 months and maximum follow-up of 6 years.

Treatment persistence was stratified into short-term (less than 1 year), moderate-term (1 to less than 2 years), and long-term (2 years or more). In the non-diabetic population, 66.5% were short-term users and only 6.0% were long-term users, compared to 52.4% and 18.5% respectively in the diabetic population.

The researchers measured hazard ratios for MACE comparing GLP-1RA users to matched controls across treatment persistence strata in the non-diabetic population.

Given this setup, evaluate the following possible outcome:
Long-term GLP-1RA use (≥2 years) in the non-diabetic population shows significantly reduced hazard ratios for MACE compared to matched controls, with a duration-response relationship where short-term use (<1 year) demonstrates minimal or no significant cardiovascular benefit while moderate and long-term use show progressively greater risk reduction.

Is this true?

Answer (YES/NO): NO